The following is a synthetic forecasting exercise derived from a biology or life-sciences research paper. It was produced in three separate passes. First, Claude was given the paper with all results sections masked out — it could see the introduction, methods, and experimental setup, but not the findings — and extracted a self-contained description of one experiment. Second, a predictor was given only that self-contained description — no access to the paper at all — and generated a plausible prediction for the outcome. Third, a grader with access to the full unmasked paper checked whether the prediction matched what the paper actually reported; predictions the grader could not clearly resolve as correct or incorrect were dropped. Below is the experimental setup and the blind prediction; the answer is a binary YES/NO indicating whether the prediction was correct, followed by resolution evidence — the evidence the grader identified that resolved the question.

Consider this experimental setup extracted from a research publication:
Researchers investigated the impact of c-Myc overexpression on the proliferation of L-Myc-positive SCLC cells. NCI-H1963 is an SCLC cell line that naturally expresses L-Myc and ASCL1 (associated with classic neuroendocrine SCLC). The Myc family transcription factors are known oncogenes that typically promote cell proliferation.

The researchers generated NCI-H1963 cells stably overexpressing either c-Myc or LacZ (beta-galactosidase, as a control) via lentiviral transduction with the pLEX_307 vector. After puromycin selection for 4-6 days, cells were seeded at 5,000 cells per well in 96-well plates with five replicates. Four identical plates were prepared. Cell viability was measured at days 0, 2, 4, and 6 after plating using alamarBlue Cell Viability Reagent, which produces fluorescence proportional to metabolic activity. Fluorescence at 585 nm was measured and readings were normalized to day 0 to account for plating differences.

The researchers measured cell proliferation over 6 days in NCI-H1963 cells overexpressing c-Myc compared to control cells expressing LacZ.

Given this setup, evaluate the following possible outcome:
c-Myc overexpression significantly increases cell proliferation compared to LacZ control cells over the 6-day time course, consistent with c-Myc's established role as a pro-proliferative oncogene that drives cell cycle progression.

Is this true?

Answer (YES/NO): NO